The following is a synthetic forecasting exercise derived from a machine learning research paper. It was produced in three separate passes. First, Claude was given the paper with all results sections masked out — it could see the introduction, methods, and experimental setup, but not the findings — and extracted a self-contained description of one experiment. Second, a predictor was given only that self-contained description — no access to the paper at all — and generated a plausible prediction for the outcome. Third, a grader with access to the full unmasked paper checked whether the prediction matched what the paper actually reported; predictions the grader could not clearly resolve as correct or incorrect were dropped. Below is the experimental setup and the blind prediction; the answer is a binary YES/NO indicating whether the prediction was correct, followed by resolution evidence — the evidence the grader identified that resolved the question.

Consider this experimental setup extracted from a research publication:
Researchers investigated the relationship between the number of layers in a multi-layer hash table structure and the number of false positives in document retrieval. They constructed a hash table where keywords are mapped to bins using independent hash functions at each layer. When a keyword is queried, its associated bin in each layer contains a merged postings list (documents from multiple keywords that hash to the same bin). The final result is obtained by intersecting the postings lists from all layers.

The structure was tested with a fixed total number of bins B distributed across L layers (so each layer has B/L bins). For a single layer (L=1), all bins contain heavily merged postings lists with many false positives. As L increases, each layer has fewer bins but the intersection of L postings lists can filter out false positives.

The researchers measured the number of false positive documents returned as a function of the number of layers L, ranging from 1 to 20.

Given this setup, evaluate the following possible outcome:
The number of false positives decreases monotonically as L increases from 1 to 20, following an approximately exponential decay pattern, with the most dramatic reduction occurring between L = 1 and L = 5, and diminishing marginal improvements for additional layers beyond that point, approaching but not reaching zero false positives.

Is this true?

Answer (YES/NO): NO